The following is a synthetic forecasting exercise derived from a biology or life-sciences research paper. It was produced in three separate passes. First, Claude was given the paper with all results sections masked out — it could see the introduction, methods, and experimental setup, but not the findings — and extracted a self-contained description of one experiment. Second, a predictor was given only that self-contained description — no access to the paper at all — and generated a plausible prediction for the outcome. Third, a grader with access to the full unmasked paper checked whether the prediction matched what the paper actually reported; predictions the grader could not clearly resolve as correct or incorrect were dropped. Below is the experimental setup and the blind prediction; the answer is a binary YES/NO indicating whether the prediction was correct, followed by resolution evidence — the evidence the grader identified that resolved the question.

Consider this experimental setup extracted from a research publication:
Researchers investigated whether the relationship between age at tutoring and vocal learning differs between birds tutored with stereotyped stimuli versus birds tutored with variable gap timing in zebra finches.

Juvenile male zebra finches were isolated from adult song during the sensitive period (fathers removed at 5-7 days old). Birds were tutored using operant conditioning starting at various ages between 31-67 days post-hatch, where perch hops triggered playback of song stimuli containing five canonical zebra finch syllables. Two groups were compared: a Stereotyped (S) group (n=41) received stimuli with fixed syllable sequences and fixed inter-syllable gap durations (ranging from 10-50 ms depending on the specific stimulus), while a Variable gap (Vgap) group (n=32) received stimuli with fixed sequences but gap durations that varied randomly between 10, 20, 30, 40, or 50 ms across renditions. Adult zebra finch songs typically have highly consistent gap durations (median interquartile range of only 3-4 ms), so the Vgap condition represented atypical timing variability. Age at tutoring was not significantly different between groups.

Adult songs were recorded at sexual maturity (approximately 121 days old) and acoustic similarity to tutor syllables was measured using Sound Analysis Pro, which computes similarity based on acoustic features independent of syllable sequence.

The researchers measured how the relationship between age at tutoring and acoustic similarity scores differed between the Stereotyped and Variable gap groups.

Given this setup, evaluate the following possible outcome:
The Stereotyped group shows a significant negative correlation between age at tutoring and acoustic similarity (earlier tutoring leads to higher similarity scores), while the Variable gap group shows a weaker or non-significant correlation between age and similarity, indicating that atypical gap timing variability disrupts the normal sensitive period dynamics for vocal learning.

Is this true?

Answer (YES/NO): NO